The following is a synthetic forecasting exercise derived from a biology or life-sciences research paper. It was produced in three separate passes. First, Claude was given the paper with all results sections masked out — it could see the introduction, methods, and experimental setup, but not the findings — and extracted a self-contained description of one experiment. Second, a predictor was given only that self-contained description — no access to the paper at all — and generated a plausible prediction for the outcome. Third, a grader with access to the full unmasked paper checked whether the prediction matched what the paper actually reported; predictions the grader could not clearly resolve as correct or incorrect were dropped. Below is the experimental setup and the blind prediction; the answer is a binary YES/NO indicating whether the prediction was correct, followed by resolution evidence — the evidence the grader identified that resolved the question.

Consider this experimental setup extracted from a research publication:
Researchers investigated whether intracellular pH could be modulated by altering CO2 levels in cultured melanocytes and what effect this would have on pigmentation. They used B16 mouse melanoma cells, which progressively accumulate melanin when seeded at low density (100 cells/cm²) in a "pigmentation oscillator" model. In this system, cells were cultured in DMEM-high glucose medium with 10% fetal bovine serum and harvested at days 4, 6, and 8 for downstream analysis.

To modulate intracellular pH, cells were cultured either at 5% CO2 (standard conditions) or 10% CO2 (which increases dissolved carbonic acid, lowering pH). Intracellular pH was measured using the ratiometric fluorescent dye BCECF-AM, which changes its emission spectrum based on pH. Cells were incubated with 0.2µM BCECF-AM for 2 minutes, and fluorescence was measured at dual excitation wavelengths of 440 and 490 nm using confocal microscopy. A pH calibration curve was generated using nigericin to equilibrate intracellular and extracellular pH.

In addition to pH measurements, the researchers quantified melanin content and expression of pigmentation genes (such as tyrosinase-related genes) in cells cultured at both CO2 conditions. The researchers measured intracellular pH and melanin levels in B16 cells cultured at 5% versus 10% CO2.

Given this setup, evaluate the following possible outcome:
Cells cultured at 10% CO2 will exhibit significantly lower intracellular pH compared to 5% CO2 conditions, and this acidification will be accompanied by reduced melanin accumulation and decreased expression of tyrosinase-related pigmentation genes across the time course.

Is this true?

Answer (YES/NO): YES